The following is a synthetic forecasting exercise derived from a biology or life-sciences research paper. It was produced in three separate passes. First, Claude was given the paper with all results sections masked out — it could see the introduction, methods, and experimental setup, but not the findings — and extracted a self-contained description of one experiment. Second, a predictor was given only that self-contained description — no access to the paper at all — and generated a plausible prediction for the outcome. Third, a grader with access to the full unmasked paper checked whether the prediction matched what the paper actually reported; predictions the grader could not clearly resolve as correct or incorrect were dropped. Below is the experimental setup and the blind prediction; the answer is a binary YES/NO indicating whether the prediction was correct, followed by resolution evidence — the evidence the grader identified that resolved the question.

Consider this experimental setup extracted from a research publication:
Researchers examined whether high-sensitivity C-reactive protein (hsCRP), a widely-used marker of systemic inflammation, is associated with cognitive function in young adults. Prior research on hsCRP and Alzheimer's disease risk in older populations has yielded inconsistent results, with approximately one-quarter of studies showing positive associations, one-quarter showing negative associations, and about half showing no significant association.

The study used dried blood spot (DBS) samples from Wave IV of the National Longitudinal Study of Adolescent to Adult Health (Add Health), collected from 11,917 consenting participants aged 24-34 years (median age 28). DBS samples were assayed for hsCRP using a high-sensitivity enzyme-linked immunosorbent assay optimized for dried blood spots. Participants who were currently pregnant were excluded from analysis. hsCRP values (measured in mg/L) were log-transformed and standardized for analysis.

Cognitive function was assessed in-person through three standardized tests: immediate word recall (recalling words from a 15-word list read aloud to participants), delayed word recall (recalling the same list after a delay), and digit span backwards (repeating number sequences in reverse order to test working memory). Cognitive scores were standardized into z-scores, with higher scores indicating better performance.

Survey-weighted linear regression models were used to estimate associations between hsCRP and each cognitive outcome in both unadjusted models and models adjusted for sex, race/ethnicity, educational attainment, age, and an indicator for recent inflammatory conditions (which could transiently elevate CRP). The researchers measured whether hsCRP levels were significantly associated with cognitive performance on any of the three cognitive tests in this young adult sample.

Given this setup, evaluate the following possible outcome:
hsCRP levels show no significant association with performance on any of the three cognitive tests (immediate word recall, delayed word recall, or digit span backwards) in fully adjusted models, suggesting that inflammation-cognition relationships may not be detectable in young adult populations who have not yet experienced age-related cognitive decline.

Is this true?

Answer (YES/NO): NO